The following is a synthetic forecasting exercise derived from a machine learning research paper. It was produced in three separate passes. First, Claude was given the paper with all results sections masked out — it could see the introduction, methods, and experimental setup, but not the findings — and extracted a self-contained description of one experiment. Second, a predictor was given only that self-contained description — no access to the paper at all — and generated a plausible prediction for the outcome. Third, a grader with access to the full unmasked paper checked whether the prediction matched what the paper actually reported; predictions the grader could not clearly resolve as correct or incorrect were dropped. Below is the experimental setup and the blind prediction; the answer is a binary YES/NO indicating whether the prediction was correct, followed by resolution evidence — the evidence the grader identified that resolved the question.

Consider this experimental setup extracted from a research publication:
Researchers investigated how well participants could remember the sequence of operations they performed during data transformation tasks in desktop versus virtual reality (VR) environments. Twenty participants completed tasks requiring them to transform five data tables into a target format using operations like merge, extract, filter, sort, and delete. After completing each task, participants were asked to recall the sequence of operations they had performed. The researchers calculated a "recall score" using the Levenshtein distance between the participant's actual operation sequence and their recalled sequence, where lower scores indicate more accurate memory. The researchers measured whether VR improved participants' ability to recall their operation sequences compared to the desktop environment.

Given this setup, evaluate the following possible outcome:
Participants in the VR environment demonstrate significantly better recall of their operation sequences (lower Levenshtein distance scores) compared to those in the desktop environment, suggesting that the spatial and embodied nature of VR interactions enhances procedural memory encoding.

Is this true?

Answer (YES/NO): YES